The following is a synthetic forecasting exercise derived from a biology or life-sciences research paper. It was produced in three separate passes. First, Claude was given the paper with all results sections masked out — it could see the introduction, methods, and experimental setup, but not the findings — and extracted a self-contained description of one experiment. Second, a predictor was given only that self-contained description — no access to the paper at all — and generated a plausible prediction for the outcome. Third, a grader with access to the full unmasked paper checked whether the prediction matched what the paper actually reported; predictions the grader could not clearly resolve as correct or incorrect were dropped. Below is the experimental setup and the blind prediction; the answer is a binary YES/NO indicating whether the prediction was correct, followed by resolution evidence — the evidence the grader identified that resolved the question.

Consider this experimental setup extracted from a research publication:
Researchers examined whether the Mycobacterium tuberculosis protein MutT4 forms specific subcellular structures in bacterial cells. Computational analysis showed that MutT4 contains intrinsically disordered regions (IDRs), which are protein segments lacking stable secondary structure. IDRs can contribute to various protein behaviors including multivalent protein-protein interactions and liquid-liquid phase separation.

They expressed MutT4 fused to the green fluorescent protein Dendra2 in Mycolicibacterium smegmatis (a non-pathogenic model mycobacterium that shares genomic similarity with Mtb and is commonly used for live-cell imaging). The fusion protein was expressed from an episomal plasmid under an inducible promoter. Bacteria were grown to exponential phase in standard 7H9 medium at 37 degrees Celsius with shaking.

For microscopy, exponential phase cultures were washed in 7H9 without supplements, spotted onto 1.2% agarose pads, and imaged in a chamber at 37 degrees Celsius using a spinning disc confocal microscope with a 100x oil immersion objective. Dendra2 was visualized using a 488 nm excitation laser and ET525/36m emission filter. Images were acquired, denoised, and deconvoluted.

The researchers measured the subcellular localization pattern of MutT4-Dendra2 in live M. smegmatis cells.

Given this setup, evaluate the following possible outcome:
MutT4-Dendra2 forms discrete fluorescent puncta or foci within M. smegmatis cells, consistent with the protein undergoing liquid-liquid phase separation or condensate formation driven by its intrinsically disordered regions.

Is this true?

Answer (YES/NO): YES